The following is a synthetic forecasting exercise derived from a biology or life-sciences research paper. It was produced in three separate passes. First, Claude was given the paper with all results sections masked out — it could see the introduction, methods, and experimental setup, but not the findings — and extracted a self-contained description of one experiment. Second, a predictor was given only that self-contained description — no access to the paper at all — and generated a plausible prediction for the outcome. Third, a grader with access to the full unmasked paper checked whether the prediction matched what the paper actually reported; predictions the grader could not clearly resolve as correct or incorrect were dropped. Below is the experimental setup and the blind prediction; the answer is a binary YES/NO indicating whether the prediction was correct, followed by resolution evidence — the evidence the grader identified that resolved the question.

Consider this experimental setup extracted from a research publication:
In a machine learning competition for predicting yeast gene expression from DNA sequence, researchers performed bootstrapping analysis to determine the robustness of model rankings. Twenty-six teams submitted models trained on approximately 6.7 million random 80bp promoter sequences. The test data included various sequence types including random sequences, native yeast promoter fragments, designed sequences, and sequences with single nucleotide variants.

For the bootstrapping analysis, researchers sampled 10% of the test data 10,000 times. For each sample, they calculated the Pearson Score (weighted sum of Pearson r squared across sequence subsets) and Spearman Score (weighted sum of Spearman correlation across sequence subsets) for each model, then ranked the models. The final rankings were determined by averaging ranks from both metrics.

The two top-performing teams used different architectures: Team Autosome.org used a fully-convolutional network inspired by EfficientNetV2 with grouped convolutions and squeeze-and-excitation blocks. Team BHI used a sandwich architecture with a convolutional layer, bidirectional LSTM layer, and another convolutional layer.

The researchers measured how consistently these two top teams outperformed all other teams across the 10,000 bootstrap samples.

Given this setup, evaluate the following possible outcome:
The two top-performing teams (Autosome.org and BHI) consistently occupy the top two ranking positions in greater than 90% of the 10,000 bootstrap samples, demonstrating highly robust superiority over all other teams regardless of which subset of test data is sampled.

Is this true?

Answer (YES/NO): YES